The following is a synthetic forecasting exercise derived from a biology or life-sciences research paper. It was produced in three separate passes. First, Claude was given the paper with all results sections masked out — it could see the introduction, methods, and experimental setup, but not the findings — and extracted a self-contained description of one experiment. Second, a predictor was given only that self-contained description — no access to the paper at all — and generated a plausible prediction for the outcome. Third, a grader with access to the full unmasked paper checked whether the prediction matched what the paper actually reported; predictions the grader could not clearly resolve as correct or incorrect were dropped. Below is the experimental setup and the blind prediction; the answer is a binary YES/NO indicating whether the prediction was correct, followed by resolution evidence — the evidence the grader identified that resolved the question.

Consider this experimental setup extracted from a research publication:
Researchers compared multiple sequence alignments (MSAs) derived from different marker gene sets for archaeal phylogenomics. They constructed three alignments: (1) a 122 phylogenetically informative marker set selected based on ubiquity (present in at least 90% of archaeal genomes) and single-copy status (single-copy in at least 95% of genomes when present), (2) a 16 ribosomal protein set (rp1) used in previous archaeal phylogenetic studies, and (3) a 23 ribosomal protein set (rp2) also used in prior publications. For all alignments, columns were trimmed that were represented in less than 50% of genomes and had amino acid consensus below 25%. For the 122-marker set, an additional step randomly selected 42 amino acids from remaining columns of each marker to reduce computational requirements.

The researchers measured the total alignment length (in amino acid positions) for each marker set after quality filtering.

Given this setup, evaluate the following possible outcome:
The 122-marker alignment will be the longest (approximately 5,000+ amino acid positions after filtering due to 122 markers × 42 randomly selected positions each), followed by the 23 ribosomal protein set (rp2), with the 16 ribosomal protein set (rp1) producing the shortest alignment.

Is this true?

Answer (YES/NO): YES